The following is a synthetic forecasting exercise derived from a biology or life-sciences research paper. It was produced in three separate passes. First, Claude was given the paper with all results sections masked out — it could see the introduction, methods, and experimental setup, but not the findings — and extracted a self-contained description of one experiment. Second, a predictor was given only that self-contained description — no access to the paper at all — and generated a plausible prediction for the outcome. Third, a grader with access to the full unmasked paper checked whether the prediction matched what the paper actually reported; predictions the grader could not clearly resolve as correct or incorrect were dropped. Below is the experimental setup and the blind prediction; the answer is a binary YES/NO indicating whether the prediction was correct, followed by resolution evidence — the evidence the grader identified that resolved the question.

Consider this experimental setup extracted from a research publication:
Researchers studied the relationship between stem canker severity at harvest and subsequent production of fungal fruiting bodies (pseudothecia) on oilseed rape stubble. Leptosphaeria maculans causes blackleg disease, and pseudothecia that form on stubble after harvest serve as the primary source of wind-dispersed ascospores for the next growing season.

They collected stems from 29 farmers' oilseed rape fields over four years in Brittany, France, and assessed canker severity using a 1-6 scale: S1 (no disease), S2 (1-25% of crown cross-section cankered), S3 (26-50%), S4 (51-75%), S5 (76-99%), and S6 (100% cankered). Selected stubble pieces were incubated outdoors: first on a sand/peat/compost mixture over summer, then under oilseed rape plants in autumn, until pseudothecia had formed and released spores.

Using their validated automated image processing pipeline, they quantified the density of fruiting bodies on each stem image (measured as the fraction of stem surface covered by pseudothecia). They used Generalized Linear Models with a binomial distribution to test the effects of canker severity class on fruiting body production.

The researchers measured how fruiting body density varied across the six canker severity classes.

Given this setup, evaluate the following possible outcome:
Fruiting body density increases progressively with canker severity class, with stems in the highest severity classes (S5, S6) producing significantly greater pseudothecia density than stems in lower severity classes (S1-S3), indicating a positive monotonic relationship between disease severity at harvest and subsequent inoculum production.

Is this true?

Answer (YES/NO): NO